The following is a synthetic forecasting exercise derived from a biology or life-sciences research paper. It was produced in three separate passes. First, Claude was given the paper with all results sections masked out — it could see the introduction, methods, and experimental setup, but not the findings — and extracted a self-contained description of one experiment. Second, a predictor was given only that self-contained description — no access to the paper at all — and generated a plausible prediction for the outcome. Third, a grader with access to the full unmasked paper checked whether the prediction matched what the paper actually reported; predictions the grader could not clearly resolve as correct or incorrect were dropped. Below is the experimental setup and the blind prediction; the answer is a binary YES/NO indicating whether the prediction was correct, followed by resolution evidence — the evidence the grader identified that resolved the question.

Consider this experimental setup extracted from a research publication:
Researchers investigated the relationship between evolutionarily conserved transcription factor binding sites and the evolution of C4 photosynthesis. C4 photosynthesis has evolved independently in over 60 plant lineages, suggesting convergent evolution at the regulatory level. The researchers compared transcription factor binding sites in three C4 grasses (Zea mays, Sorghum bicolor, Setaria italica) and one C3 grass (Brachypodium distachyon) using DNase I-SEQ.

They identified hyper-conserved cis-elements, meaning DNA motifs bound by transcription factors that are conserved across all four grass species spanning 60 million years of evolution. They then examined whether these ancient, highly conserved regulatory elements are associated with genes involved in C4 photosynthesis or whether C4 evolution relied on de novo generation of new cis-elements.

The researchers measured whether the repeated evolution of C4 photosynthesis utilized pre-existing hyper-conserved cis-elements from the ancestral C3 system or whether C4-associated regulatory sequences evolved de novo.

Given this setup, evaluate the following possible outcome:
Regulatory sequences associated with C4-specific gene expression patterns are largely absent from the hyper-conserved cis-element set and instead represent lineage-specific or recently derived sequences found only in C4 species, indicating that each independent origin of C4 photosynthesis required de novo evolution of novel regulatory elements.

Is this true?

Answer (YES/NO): NO